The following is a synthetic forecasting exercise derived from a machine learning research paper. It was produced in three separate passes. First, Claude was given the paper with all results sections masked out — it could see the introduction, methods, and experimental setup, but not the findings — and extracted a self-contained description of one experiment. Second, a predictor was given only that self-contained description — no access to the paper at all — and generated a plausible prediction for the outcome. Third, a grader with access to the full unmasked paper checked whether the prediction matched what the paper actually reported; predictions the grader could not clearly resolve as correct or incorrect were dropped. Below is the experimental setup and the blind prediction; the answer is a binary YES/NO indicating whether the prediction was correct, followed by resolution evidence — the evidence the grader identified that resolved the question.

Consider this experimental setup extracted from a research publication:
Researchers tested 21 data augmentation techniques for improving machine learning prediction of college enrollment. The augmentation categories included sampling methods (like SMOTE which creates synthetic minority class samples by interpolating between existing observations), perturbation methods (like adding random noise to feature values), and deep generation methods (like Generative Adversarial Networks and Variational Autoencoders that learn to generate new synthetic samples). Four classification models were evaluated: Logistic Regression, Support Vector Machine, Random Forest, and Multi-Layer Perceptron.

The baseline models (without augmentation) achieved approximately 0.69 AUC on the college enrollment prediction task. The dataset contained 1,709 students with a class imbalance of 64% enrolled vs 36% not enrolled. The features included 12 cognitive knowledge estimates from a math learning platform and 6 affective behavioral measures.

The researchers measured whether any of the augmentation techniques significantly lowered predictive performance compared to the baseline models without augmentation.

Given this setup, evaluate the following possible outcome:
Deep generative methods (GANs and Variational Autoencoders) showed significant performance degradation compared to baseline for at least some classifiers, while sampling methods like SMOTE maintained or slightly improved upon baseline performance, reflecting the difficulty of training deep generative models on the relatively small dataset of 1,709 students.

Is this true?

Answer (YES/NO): NO